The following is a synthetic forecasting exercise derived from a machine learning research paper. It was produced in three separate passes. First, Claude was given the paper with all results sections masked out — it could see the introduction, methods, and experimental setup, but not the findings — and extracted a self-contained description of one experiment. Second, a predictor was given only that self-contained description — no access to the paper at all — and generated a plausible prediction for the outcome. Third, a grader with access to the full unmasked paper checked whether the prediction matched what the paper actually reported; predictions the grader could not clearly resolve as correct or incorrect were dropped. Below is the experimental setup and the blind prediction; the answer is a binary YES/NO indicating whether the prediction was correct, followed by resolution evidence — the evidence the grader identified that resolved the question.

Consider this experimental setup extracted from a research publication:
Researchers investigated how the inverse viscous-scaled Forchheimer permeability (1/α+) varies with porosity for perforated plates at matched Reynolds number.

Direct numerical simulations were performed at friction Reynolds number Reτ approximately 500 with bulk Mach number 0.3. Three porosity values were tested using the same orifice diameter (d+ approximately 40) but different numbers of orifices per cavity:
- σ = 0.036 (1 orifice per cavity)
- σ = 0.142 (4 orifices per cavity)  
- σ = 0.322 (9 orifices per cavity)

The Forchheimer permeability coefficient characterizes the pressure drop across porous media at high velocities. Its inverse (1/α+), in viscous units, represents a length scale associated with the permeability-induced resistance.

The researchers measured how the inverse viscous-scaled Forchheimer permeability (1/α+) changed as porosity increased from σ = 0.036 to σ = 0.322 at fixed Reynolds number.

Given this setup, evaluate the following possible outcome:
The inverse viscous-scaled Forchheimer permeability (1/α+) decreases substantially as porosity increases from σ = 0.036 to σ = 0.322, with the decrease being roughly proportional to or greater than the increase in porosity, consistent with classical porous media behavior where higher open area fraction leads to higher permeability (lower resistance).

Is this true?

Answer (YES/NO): NO